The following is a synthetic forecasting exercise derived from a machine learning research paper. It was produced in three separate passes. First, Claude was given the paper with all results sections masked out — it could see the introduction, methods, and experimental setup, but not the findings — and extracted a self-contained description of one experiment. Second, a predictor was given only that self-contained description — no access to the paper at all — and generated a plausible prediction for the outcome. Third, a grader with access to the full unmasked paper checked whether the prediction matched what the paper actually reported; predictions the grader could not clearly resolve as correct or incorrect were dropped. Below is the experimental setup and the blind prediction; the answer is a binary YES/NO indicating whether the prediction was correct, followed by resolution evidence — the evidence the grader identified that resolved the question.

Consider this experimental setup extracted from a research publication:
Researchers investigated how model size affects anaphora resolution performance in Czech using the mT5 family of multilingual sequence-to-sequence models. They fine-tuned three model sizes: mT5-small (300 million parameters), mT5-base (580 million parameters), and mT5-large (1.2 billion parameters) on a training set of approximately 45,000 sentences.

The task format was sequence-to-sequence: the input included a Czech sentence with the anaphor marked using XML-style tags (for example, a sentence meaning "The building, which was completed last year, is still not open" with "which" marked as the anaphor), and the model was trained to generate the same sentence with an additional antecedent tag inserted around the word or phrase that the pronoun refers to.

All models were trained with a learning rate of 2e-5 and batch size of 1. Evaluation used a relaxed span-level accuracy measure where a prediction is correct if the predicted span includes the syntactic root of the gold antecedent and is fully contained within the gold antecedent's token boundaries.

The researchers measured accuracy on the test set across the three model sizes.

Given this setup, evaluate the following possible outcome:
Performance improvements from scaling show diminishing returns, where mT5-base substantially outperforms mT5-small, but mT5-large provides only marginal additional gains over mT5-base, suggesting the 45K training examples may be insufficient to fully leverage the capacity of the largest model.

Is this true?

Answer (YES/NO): YES